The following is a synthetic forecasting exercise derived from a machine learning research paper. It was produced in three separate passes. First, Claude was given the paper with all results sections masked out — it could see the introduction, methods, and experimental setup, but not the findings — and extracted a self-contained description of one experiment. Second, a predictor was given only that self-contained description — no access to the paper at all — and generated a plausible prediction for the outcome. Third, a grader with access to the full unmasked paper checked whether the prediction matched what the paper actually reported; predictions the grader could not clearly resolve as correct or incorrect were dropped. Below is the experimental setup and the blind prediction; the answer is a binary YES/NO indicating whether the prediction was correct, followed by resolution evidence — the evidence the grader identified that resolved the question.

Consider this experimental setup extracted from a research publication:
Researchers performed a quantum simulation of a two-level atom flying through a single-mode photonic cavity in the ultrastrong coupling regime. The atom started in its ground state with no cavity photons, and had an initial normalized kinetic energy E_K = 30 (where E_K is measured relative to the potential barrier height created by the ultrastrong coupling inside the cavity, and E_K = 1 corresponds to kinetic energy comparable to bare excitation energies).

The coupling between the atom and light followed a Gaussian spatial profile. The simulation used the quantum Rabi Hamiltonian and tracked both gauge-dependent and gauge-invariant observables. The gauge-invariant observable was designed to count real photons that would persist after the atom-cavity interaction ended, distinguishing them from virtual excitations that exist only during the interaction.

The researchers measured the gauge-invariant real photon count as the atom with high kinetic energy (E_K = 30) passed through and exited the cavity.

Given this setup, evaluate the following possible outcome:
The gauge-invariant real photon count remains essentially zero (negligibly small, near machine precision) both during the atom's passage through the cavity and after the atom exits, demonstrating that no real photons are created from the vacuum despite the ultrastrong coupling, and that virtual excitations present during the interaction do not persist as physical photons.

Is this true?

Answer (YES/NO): NO